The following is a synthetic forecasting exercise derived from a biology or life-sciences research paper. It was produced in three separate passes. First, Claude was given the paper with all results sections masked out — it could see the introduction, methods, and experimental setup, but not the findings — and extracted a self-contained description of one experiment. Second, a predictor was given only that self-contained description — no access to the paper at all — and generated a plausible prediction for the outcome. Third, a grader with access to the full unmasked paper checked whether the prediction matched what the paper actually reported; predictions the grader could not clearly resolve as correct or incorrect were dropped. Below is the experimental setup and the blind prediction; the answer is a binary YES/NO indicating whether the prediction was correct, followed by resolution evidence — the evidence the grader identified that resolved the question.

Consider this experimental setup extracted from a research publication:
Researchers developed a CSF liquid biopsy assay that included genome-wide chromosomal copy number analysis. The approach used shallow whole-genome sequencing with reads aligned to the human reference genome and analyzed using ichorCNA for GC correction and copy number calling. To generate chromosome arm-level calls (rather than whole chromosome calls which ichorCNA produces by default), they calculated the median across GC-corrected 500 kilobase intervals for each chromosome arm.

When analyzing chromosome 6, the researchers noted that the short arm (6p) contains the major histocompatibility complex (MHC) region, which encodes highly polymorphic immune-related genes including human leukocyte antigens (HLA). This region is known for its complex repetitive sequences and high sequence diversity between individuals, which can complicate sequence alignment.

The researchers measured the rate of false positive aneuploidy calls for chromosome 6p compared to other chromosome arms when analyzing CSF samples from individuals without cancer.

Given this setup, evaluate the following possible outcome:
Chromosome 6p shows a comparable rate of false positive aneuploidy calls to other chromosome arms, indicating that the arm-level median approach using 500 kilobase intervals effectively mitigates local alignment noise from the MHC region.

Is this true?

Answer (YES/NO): NO